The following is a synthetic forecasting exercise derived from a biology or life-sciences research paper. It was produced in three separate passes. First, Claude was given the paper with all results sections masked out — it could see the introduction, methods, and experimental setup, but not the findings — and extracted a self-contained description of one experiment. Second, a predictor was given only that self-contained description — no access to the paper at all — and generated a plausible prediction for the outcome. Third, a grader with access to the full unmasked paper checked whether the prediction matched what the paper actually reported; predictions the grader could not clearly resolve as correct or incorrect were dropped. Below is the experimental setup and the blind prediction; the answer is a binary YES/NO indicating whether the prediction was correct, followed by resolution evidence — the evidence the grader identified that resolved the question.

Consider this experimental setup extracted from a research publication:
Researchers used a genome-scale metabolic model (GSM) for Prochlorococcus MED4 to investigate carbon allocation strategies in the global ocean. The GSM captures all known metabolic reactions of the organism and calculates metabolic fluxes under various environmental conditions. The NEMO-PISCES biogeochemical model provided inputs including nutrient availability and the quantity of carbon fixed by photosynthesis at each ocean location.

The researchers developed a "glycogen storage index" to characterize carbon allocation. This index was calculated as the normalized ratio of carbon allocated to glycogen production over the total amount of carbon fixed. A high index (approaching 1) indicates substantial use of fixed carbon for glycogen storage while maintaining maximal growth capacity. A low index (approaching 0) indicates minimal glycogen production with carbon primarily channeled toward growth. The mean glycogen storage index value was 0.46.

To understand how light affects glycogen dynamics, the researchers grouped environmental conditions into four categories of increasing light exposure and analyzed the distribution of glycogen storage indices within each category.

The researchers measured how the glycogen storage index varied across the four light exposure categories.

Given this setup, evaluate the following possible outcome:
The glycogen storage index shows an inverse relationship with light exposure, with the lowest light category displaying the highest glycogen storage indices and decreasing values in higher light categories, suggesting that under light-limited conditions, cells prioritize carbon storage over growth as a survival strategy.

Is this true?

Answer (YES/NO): NO